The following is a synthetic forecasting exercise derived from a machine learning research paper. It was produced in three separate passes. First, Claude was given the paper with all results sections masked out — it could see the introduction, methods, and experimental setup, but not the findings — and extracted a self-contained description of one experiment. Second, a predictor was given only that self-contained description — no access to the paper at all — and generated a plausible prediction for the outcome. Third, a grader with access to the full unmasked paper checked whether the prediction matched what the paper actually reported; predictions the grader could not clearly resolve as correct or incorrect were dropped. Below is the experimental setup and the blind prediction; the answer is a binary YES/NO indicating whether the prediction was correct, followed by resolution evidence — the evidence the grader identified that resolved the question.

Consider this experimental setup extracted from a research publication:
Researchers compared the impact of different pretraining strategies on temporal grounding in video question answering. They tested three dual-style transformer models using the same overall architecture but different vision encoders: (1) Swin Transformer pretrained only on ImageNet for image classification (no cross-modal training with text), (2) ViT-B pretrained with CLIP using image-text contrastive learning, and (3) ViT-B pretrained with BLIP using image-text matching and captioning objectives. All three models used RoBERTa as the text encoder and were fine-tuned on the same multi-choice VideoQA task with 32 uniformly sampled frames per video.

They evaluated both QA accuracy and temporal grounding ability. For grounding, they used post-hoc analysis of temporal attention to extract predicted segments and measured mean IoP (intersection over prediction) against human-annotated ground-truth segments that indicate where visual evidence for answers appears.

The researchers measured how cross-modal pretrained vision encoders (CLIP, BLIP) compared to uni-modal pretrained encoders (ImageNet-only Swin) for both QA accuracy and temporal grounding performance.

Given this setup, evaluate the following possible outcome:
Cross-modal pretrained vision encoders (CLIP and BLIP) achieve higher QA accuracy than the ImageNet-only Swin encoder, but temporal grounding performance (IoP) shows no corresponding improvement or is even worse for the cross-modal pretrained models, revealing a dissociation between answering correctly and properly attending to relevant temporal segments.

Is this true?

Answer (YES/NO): NO